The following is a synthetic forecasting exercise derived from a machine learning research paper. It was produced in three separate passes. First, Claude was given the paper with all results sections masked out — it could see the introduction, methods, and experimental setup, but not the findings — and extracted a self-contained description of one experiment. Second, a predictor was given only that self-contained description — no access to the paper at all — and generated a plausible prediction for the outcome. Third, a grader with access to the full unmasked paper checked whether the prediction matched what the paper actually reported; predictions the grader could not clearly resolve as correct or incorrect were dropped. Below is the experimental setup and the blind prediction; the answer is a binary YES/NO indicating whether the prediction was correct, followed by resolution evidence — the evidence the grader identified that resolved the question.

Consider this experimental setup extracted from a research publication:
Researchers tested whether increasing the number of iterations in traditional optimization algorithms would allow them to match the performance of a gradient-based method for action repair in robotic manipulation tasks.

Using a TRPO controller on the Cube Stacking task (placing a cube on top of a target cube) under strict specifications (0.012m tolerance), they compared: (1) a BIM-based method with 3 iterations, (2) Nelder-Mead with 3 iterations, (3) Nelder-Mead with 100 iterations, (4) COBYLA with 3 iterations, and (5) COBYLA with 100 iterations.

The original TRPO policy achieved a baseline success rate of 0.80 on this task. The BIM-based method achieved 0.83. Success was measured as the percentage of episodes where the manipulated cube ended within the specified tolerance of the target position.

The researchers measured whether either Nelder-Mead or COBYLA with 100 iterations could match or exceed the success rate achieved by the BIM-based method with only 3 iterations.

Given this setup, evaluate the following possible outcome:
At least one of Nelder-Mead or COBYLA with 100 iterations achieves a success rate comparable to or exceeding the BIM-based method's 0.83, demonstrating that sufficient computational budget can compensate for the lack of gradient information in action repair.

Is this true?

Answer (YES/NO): YES